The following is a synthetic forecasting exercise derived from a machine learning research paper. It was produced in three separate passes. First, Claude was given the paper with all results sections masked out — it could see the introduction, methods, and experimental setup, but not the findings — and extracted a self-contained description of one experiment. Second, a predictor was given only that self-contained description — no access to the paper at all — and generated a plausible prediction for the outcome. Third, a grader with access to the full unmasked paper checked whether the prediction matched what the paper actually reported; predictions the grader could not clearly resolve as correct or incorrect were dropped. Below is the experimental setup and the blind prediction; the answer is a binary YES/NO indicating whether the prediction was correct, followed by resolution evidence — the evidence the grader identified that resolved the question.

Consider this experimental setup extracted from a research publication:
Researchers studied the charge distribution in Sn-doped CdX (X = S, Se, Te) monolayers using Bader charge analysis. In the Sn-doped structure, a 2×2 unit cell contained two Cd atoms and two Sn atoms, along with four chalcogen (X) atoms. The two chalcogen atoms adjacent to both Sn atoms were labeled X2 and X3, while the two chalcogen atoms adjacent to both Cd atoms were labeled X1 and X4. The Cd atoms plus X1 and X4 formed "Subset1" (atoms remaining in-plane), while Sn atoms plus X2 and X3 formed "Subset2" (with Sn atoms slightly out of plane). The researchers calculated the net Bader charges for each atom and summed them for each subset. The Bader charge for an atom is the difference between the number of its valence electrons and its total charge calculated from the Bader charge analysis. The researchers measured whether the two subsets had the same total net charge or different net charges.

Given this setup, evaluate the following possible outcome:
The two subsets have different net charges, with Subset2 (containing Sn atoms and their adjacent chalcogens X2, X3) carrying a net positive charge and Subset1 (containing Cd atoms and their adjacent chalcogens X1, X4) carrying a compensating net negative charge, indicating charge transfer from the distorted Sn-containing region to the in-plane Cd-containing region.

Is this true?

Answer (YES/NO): YES